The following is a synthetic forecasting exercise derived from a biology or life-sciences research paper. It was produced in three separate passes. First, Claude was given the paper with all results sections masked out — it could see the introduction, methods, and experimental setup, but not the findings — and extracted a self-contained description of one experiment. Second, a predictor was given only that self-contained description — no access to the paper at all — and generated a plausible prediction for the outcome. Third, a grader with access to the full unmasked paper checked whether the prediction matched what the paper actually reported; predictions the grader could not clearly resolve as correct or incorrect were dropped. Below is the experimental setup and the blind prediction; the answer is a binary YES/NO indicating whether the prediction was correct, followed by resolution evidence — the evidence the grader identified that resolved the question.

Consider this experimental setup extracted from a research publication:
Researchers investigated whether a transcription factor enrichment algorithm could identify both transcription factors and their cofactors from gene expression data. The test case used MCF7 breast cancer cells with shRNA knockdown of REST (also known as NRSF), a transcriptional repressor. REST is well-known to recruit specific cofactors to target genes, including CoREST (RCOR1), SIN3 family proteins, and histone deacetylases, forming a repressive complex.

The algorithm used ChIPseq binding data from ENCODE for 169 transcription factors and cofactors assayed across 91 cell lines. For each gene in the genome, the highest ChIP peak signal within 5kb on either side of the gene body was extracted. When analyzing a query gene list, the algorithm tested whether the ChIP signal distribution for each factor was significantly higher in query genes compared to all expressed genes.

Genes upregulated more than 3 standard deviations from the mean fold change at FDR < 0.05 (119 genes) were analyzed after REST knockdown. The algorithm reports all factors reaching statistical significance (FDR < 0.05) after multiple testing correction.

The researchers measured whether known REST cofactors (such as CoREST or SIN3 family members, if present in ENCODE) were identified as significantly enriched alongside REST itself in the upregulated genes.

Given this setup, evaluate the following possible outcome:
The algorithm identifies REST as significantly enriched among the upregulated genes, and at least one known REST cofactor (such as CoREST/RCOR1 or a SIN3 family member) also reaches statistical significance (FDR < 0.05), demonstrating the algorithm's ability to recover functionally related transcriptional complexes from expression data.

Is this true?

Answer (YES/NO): YES